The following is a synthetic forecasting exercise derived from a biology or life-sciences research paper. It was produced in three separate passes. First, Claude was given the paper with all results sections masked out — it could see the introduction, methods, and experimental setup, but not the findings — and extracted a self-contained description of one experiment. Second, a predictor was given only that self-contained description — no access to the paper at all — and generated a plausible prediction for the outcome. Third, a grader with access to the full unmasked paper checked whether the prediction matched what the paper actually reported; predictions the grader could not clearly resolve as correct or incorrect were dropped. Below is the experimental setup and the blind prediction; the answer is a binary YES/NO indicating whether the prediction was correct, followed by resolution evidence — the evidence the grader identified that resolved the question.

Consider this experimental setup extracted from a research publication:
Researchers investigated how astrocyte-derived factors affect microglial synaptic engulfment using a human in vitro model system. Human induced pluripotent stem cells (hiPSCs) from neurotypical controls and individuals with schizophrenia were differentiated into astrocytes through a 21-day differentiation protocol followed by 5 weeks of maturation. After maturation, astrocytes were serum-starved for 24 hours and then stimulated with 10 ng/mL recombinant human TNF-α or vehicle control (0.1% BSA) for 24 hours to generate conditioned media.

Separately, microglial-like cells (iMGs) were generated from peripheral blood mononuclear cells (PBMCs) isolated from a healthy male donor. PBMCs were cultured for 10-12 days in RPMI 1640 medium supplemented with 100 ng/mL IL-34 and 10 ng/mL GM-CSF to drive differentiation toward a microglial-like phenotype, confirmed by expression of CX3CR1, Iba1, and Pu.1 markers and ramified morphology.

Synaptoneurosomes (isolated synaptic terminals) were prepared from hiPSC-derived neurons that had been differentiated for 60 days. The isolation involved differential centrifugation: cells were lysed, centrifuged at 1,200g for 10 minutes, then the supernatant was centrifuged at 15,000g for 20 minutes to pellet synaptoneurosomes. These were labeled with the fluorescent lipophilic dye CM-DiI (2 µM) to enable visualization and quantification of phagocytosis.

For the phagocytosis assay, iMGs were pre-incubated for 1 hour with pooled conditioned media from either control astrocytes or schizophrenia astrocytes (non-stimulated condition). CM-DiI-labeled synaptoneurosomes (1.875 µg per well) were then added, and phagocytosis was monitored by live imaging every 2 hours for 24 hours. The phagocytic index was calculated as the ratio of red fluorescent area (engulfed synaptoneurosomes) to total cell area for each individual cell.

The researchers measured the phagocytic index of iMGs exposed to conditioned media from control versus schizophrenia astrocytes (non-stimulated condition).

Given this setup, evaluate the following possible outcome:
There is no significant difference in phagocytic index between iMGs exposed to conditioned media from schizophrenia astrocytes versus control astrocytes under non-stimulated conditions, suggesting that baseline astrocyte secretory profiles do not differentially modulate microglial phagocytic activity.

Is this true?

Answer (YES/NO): YES